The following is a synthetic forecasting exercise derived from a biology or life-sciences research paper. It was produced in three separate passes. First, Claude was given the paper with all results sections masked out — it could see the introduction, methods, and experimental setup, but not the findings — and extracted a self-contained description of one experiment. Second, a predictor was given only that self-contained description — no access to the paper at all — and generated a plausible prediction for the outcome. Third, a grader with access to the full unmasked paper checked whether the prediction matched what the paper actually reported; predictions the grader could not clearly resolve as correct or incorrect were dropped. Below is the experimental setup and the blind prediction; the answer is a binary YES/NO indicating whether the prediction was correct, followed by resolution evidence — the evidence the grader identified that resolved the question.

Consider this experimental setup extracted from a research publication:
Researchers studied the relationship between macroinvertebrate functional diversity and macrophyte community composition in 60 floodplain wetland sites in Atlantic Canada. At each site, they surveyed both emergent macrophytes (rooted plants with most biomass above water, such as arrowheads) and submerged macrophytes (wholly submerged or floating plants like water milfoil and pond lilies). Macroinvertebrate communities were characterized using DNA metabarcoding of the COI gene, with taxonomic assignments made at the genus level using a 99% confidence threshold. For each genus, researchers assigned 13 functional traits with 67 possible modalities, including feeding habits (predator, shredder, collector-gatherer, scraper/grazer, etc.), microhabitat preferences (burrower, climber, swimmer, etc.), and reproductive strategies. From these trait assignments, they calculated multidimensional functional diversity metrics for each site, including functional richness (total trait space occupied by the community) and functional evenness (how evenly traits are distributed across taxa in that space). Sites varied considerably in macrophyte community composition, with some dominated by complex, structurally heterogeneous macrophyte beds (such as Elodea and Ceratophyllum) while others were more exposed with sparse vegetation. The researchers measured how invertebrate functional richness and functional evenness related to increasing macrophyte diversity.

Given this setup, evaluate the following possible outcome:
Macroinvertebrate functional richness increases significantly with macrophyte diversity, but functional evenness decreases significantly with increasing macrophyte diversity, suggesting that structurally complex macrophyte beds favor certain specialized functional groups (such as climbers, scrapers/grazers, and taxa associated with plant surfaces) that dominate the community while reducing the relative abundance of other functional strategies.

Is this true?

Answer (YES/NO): YES